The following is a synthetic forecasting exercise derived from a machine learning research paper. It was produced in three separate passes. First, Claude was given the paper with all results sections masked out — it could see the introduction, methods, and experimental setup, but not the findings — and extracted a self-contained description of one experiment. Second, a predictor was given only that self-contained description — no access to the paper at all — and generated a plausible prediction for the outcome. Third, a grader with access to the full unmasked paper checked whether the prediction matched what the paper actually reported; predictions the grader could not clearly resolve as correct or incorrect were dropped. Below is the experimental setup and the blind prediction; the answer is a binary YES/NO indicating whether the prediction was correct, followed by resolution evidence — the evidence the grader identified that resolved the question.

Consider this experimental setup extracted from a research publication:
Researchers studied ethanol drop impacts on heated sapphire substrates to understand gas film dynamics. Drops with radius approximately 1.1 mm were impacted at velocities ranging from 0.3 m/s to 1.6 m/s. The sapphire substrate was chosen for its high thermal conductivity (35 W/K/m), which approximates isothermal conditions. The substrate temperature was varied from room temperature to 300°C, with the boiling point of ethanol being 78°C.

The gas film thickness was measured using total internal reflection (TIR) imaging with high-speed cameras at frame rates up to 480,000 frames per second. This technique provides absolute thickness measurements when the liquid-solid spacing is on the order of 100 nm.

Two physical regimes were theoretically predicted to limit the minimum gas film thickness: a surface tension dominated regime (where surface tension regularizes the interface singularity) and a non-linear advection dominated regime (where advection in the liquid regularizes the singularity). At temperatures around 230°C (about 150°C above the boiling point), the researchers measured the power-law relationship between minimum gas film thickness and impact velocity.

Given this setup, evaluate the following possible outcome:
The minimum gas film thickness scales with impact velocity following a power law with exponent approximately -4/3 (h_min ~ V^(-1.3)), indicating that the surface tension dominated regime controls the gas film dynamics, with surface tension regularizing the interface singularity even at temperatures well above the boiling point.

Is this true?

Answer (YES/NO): NO